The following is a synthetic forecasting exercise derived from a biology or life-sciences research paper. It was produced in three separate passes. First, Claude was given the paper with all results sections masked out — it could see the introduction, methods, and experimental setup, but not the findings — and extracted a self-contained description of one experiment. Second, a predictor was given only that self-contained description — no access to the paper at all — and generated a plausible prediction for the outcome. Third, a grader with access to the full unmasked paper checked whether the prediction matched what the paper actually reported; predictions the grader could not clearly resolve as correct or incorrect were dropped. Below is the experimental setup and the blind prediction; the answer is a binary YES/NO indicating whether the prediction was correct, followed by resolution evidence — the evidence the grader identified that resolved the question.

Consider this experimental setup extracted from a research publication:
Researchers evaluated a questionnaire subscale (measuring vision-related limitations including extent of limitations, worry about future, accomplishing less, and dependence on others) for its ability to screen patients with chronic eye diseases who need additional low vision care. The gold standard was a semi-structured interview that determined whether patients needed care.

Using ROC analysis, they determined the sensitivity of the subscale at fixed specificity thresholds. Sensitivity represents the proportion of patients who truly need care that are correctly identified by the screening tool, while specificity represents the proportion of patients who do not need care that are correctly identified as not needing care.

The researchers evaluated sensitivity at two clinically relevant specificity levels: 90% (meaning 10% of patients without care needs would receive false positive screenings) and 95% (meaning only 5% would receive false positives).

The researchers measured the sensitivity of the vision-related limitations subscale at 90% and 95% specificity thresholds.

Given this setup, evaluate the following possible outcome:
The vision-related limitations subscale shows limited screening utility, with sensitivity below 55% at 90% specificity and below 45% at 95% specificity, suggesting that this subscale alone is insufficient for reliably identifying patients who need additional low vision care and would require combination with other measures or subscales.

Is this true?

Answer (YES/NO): NO